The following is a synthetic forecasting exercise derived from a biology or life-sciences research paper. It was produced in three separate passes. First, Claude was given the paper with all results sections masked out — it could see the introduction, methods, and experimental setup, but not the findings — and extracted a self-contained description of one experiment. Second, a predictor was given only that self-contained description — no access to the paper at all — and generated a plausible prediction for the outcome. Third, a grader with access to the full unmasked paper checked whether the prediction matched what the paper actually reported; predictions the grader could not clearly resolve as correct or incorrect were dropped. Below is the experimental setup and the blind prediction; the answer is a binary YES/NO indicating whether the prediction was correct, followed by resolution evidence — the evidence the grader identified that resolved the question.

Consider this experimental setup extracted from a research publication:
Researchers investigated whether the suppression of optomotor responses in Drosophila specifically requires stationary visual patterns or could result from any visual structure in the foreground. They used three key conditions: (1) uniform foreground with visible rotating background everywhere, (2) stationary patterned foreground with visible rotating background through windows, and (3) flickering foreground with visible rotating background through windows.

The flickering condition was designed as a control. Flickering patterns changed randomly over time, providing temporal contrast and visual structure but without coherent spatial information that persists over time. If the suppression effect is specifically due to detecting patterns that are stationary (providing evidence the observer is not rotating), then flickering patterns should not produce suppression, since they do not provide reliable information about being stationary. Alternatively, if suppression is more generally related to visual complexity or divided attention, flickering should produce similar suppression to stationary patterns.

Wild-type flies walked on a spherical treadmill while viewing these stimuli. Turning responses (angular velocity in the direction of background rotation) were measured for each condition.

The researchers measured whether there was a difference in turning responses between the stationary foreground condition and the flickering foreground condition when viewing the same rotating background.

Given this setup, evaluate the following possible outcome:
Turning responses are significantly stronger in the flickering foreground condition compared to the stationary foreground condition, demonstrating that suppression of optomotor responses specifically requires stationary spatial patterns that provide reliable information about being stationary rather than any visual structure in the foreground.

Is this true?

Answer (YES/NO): YES